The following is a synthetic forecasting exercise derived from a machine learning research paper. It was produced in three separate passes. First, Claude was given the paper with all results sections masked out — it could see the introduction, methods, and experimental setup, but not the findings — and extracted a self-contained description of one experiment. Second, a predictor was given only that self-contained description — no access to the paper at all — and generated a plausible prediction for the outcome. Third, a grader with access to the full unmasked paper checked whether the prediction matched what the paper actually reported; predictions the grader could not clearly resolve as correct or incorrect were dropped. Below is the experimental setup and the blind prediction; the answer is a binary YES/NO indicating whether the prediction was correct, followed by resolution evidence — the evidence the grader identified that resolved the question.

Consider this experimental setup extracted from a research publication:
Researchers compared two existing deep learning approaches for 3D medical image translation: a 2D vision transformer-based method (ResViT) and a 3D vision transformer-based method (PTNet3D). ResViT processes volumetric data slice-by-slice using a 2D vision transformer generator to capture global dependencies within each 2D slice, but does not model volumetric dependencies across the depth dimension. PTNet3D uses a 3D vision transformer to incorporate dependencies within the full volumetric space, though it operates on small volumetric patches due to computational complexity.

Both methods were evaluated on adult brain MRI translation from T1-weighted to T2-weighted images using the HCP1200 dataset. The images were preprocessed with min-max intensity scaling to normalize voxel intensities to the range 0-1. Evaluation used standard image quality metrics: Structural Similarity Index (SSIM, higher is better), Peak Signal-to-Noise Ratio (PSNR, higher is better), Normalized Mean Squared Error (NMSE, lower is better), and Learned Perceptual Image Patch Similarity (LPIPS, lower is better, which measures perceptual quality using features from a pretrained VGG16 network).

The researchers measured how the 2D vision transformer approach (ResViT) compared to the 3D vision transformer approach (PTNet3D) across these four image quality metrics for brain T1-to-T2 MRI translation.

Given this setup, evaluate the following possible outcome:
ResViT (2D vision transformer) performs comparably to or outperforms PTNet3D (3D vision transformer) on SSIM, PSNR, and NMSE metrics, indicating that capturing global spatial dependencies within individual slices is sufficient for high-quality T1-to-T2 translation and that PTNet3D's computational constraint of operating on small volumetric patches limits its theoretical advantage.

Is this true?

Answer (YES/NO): NO